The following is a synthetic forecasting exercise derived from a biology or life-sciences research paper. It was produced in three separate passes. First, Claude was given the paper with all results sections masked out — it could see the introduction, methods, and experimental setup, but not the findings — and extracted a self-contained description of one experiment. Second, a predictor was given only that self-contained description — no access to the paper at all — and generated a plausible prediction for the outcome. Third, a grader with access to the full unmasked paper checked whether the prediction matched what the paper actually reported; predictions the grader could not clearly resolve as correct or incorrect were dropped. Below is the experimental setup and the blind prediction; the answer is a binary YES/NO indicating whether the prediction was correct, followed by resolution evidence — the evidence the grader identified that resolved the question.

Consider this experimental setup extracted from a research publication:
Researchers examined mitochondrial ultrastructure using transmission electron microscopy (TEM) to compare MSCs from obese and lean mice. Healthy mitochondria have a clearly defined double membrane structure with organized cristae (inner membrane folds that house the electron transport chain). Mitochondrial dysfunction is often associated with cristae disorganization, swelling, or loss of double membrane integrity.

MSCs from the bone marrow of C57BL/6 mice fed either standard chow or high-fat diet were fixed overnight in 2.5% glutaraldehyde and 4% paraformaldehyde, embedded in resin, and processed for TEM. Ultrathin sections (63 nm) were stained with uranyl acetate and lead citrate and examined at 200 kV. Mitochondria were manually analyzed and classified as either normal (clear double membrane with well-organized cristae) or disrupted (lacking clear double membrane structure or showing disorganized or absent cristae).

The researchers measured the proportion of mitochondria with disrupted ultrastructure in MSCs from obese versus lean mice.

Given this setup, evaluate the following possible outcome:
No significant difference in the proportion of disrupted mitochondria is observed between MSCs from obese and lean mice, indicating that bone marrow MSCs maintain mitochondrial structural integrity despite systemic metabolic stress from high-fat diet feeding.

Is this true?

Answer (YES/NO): NO